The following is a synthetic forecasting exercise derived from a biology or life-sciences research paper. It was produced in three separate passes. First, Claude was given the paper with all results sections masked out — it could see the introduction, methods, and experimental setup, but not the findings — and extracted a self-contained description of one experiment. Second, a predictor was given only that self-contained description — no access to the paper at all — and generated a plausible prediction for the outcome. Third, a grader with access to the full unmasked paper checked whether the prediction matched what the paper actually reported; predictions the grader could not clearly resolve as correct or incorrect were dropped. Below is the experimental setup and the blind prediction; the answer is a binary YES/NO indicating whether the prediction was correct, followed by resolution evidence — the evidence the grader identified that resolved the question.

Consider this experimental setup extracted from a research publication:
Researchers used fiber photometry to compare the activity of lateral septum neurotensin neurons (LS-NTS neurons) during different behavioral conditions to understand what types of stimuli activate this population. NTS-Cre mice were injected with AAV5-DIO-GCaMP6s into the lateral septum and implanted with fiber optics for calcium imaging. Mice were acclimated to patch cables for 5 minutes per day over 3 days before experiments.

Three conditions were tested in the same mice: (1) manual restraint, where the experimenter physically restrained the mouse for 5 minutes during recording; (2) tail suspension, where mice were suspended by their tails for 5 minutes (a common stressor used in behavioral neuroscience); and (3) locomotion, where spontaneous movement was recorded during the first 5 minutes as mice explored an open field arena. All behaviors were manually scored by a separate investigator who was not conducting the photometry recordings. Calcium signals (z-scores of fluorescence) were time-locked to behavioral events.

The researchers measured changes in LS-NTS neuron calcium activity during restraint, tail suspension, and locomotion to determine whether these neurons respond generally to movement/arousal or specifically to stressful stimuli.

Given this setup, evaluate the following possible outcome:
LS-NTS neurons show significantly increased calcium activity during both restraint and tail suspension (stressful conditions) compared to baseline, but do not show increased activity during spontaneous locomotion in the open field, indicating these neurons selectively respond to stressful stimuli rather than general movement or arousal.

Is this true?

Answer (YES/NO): NO